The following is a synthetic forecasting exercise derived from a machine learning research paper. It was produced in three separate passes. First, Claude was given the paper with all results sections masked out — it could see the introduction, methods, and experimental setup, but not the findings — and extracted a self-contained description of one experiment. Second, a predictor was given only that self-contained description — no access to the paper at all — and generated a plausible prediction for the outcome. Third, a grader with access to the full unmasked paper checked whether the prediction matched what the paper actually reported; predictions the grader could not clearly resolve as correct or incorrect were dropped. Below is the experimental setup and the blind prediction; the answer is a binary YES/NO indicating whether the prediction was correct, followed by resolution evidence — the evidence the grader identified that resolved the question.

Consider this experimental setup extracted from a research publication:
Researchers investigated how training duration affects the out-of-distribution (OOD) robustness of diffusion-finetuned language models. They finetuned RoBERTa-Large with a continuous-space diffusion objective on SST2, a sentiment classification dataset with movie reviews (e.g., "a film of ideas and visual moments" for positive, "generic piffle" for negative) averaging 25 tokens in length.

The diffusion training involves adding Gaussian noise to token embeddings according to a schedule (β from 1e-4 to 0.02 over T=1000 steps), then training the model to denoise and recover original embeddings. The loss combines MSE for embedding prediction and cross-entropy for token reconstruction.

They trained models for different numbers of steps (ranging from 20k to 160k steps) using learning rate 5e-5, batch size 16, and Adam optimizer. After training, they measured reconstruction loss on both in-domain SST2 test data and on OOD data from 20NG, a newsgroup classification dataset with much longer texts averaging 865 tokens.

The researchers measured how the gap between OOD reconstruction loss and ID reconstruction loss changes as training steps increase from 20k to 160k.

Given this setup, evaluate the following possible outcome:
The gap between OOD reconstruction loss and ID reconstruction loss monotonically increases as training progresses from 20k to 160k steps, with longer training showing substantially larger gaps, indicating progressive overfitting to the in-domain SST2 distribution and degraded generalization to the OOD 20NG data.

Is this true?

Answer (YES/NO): YES